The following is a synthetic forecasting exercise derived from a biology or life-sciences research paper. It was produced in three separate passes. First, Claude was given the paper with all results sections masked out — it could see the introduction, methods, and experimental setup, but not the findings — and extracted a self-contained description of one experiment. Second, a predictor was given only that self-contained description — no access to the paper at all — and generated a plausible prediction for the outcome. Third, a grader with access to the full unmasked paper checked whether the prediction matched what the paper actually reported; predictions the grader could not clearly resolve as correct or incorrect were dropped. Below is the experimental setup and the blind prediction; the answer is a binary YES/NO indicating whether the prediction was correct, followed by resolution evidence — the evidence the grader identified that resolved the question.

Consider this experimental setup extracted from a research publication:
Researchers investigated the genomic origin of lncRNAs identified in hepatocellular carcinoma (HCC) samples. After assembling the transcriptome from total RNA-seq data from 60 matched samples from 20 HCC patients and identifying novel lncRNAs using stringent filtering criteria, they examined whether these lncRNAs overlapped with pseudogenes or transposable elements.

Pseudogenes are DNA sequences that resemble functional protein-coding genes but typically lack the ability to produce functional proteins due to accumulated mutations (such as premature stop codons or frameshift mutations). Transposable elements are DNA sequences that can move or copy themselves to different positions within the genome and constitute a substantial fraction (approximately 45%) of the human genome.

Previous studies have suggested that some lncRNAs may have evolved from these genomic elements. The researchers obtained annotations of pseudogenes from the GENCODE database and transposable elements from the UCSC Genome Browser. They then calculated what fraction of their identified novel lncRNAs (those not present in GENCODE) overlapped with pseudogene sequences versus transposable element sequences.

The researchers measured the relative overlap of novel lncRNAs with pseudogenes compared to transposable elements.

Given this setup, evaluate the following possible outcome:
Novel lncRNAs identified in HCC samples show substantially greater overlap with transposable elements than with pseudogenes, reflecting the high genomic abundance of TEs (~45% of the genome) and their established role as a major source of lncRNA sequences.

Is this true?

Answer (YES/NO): YES